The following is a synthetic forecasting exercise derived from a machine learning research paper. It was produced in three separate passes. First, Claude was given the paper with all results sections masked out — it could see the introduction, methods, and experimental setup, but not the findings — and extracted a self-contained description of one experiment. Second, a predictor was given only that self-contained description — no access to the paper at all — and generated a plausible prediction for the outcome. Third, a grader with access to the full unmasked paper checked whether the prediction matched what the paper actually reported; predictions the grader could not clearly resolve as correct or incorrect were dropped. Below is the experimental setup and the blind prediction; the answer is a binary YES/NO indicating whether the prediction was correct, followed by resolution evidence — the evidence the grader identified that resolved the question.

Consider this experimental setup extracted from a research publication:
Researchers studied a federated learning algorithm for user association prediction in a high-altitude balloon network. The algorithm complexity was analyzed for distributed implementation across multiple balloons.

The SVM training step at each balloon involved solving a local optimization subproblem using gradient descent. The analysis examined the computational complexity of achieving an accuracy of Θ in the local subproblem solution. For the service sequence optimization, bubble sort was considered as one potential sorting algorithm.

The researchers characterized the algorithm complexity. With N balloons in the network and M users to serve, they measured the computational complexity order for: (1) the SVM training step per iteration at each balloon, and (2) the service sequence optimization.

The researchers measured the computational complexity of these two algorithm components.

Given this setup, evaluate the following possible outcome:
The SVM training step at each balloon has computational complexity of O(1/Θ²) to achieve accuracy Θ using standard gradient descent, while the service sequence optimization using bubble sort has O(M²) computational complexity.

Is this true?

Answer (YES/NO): NO